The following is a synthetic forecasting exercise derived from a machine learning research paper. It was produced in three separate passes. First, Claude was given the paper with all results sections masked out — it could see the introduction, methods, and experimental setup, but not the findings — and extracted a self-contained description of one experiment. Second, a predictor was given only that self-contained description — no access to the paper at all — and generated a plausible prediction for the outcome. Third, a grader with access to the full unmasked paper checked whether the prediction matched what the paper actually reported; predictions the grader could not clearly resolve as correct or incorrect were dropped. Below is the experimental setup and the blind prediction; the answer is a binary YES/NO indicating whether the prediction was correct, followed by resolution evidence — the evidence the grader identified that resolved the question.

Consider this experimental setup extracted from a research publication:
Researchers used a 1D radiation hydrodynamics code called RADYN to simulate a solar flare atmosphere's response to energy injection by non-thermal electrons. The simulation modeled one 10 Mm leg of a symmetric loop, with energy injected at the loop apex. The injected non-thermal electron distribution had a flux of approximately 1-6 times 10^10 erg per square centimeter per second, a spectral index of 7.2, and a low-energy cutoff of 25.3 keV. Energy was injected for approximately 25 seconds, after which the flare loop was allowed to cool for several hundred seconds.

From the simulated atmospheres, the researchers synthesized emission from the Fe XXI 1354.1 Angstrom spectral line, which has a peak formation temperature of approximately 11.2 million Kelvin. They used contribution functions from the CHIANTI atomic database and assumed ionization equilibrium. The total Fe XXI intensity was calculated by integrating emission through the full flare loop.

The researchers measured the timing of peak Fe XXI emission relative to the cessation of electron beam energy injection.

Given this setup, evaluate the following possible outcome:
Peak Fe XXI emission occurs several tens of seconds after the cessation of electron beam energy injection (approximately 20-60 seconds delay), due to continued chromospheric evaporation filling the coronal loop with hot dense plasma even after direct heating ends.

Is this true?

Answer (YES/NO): YES